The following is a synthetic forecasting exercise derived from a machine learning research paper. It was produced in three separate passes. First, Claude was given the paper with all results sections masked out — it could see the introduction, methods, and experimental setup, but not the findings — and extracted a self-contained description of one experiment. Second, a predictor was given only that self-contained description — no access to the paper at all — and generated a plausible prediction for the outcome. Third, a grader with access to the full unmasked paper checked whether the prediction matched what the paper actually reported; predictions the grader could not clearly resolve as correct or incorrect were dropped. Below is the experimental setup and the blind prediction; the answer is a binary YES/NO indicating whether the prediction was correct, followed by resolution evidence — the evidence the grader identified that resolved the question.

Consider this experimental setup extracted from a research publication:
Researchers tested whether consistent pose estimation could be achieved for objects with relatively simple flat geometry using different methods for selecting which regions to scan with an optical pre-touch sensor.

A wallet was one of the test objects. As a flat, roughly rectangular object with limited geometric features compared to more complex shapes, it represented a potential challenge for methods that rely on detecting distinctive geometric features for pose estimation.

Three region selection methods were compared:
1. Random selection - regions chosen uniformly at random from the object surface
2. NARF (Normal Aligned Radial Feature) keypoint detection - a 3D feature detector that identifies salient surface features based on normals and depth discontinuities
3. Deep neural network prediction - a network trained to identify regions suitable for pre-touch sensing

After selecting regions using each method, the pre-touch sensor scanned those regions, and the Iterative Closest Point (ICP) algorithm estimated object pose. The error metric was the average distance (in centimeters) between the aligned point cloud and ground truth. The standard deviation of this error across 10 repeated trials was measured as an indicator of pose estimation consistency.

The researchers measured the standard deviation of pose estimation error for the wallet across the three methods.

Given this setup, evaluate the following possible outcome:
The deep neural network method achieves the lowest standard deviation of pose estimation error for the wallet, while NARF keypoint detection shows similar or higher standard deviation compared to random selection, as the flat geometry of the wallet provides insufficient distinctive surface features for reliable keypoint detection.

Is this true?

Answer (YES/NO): NO